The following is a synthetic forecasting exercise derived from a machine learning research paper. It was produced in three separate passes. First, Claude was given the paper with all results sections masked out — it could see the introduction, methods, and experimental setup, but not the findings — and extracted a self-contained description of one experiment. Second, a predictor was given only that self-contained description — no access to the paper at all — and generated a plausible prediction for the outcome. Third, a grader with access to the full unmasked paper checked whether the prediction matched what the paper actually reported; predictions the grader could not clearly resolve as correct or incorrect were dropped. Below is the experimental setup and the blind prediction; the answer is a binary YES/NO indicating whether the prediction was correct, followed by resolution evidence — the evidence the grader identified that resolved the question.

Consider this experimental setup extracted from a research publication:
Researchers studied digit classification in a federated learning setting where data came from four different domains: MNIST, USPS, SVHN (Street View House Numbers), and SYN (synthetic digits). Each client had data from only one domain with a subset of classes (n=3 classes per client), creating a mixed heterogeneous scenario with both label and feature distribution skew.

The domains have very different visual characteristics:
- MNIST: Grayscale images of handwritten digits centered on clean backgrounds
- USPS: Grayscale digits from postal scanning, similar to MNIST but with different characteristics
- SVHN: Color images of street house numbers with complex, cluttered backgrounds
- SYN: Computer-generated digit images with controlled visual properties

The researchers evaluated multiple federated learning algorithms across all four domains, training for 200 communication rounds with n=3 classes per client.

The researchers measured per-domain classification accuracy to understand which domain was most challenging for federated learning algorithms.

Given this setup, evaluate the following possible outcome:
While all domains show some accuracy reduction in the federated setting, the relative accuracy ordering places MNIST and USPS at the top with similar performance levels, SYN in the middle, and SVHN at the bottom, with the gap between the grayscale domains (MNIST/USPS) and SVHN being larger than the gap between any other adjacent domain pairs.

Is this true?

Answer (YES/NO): NO